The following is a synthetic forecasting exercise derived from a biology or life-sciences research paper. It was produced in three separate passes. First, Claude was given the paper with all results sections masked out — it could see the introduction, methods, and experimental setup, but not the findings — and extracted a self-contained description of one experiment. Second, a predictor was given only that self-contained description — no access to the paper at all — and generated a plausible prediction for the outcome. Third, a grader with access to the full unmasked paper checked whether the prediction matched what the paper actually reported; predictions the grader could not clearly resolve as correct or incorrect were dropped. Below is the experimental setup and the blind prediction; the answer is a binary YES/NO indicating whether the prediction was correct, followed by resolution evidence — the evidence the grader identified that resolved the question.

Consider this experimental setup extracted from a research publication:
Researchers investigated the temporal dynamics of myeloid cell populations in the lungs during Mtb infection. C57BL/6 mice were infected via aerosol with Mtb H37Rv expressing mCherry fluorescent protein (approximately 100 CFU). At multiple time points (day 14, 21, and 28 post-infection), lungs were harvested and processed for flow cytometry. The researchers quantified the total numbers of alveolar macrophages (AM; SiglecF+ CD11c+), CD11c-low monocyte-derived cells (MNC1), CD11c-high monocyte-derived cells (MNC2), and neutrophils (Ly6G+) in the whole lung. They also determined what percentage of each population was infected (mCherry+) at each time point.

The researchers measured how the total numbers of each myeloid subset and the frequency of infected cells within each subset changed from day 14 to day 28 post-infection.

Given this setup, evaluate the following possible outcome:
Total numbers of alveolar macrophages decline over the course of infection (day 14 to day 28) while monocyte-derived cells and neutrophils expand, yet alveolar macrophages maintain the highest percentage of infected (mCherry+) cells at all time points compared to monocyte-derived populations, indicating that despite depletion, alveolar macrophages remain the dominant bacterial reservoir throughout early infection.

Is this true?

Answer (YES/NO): NO